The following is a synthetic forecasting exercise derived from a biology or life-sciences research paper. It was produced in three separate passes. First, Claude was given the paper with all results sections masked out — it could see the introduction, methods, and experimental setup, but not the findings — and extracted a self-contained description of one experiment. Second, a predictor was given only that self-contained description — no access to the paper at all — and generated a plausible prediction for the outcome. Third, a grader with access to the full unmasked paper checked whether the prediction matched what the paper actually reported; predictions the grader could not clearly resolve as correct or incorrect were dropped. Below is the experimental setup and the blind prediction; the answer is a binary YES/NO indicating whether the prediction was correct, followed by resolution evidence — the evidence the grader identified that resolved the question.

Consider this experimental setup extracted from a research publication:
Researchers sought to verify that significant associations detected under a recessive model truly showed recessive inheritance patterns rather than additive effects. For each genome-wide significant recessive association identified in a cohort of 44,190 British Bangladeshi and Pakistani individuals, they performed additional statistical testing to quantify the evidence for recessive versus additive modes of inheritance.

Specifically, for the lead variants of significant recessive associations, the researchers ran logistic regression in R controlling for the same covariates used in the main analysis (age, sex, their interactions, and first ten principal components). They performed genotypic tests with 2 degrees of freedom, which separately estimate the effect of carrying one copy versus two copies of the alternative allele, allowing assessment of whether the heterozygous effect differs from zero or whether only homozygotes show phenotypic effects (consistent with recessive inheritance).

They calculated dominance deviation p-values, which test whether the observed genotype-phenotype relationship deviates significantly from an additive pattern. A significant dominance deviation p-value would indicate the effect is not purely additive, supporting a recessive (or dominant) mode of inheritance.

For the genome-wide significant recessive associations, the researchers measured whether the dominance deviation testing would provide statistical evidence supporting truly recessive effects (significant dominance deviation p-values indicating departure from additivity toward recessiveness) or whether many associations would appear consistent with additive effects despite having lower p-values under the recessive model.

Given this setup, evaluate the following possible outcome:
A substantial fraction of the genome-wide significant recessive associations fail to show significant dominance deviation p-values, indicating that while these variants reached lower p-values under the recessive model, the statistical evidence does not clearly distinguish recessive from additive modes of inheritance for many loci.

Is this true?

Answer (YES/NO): NO